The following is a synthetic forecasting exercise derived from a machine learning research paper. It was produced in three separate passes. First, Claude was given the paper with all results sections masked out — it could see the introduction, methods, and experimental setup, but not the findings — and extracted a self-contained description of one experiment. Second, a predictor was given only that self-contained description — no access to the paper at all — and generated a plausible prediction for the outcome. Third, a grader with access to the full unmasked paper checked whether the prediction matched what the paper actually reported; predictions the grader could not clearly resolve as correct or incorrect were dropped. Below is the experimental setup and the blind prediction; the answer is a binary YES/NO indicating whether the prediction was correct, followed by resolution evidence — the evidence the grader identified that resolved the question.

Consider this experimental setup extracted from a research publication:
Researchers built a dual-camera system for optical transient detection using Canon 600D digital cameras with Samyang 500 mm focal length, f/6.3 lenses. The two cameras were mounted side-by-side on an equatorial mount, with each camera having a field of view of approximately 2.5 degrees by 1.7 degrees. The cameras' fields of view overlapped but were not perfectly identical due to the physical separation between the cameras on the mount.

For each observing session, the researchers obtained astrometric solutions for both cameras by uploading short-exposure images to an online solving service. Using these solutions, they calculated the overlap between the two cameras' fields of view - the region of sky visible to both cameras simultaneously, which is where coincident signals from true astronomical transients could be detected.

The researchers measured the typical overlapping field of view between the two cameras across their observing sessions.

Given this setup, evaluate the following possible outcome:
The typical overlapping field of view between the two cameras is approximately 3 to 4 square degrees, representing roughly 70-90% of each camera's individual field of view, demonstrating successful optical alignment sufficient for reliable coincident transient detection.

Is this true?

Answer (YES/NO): YES